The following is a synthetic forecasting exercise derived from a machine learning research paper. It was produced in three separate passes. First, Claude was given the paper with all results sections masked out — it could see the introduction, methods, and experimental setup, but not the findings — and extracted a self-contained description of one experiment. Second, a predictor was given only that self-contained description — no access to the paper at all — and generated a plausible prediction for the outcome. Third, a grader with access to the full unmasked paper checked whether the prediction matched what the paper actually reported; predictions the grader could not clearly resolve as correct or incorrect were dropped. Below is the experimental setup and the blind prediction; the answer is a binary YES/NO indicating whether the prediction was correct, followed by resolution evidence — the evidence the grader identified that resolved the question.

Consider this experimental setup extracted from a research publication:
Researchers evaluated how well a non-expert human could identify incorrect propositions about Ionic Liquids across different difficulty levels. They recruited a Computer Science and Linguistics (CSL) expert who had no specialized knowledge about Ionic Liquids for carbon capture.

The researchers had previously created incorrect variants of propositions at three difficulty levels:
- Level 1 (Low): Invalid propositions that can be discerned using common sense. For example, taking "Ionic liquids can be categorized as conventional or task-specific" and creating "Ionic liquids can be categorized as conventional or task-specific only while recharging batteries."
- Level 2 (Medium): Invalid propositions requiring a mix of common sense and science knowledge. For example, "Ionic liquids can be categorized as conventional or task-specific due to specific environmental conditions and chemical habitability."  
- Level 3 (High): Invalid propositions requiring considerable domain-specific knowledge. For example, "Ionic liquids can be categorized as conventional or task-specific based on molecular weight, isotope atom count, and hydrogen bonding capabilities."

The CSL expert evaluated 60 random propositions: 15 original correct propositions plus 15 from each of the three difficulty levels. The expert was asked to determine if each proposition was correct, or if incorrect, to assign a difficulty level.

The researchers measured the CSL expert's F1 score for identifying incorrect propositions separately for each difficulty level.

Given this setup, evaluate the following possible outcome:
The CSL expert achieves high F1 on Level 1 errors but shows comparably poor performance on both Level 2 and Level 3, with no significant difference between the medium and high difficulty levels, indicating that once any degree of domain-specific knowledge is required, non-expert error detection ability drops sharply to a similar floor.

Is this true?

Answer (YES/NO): NO